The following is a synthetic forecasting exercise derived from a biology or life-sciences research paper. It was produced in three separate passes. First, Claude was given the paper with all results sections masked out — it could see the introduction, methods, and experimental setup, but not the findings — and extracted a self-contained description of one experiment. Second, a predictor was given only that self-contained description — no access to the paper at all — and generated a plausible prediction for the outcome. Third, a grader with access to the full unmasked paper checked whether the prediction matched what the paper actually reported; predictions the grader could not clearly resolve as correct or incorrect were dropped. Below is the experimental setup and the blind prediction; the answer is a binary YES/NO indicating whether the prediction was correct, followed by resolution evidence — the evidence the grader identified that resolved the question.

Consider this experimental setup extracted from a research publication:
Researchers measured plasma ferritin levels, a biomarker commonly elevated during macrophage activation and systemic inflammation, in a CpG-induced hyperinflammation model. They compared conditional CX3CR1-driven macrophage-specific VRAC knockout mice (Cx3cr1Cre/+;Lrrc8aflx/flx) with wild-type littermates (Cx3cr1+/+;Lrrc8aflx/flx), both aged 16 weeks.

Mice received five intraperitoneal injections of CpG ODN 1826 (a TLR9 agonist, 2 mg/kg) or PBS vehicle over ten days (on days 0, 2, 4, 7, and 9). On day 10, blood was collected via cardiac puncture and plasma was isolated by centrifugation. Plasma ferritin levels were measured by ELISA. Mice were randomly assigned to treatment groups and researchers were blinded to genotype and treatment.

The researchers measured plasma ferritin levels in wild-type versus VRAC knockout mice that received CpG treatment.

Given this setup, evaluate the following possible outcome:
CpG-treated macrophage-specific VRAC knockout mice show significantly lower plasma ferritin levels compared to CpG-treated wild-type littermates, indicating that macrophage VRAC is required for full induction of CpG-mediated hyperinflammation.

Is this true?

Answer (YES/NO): NO